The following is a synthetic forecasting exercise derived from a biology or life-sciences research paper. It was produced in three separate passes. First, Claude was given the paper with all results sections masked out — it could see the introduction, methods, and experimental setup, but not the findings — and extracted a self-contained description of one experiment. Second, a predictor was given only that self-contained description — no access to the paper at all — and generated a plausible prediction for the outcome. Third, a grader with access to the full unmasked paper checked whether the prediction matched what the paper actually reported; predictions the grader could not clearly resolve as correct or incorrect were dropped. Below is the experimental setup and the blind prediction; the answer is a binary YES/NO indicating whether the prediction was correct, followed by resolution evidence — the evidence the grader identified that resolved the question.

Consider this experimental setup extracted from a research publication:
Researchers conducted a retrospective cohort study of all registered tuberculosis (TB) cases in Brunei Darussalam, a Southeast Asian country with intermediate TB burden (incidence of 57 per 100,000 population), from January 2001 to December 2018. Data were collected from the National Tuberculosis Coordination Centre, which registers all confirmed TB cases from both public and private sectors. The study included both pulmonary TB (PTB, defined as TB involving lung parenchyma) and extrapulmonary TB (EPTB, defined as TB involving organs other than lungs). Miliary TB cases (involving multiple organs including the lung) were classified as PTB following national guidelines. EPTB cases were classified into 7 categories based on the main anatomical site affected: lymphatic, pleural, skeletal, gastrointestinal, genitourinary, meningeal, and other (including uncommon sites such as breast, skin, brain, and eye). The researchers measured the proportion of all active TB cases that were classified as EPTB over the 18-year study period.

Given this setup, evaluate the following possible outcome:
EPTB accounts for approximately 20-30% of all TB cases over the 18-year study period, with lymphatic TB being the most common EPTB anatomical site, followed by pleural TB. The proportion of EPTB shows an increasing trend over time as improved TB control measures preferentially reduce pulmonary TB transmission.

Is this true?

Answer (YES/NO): NO